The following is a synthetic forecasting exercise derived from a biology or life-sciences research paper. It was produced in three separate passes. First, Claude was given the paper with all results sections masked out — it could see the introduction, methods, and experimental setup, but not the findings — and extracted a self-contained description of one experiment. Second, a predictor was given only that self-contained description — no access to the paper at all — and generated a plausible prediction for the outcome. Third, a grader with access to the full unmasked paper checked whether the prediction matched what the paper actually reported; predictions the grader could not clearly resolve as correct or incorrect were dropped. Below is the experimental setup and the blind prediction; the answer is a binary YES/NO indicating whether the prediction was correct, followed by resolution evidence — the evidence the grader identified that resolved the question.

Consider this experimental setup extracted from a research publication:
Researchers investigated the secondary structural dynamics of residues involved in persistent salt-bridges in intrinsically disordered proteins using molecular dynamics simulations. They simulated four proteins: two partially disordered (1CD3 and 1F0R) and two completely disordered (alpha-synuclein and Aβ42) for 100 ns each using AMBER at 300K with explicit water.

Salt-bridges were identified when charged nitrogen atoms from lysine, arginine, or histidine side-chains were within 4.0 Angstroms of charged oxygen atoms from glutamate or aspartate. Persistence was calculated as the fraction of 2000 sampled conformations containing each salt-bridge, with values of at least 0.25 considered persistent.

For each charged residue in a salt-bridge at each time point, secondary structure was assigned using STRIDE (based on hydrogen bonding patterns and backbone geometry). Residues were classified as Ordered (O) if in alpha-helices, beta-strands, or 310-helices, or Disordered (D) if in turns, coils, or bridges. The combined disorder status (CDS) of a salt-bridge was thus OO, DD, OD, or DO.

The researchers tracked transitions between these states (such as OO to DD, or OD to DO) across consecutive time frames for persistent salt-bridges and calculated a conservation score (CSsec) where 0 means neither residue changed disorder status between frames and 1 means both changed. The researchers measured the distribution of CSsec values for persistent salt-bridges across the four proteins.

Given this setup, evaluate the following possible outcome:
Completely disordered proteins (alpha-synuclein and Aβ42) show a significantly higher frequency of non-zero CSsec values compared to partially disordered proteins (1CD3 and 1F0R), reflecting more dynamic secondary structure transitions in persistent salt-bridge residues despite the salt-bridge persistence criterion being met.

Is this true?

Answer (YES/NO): NO